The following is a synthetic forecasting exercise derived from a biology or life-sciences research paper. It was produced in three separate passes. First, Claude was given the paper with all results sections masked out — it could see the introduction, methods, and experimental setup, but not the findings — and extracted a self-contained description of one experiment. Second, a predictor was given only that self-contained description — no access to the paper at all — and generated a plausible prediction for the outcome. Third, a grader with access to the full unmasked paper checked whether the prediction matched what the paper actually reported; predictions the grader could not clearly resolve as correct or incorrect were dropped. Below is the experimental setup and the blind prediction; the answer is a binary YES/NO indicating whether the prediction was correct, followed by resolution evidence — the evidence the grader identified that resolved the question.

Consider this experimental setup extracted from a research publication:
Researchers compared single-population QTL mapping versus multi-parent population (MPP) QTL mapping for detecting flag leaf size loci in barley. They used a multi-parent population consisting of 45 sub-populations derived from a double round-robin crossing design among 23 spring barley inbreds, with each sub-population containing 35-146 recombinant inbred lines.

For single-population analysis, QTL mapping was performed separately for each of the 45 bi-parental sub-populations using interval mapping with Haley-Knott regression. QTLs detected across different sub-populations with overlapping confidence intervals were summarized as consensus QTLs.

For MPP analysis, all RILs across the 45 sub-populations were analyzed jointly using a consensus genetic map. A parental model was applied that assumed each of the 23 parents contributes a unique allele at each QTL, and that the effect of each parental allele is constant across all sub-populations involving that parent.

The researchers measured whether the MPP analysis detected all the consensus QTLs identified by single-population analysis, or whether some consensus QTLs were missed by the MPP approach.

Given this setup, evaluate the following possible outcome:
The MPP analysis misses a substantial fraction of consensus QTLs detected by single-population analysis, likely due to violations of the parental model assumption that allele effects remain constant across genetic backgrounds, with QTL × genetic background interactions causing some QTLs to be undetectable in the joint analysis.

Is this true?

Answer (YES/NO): NO